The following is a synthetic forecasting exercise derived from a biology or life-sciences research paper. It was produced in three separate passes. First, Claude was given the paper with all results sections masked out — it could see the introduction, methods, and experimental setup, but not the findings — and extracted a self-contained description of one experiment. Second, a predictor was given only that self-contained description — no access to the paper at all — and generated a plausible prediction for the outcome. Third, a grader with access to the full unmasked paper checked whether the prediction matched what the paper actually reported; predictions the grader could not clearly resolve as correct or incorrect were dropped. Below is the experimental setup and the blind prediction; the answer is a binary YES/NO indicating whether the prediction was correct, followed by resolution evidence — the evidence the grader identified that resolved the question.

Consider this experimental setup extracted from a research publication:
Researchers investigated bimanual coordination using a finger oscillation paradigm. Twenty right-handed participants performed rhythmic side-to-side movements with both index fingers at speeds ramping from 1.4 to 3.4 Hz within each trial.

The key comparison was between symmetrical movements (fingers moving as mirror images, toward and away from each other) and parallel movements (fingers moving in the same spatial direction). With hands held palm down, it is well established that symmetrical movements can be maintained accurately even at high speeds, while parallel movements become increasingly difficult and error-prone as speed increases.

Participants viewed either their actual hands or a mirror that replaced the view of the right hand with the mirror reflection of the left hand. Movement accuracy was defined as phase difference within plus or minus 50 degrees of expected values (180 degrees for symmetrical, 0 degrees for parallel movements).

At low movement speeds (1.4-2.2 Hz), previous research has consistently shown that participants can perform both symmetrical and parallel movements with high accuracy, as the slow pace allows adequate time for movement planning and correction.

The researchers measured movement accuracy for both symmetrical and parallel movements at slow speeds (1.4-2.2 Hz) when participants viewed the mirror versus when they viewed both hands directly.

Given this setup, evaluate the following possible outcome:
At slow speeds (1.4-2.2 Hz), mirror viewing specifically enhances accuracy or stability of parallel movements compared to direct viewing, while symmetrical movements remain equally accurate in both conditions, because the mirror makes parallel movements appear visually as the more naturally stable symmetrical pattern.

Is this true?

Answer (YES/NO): NO